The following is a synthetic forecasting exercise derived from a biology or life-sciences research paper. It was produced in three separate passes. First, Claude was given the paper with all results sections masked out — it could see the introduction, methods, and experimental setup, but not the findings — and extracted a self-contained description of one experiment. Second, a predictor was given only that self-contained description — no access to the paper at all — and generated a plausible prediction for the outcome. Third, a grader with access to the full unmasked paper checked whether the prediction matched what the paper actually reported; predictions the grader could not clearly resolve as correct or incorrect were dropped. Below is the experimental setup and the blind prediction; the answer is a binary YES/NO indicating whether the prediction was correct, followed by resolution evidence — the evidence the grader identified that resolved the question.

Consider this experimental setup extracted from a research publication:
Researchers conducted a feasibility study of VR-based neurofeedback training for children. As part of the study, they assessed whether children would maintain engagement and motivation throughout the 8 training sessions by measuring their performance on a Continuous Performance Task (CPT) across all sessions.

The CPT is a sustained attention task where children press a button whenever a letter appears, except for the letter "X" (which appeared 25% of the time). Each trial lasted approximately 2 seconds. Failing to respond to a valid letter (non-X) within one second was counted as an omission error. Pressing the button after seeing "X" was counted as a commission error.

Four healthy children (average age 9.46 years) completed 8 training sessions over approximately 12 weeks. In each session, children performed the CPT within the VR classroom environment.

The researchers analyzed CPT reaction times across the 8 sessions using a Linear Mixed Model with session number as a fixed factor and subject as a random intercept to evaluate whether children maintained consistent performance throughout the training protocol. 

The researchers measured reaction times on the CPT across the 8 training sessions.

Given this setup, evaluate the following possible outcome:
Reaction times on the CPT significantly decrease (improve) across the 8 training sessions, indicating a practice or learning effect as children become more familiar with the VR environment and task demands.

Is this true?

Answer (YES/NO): NO